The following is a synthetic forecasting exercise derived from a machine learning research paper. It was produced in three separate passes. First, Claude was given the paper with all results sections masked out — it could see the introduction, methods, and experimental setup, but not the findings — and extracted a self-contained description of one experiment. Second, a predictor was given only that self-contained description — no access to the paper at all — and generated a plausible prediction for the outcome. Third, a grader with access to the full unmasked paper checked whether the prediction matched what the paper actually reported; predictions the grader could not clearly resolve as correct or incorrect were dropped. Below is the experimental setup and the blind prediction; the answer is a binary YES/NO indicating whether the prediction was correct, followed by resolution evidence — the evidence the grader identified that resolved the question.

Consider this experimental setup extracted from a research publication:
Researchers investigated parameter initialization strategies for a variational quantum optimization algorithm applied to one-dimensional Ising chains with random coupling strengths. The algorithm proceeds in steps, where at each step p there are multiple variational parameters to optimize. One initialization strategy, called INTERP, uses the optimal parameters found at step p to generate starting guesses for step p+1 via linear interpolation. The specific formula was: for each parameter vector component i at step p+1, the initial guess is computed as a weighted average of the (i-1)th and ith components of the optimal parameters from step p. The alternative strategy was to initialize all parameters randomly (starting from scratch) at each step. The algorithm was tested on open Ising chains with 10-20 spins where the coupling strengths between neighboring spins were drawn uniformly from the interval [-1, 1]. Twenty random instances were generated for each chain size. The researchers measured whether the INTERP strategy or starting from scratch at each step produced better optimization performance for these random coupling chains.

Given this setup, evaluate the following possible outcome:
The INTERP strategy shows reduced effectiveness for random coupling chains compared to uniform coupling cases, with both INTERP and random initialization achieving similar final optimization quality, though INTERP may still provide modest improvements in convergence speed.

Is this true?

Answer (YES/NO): NO